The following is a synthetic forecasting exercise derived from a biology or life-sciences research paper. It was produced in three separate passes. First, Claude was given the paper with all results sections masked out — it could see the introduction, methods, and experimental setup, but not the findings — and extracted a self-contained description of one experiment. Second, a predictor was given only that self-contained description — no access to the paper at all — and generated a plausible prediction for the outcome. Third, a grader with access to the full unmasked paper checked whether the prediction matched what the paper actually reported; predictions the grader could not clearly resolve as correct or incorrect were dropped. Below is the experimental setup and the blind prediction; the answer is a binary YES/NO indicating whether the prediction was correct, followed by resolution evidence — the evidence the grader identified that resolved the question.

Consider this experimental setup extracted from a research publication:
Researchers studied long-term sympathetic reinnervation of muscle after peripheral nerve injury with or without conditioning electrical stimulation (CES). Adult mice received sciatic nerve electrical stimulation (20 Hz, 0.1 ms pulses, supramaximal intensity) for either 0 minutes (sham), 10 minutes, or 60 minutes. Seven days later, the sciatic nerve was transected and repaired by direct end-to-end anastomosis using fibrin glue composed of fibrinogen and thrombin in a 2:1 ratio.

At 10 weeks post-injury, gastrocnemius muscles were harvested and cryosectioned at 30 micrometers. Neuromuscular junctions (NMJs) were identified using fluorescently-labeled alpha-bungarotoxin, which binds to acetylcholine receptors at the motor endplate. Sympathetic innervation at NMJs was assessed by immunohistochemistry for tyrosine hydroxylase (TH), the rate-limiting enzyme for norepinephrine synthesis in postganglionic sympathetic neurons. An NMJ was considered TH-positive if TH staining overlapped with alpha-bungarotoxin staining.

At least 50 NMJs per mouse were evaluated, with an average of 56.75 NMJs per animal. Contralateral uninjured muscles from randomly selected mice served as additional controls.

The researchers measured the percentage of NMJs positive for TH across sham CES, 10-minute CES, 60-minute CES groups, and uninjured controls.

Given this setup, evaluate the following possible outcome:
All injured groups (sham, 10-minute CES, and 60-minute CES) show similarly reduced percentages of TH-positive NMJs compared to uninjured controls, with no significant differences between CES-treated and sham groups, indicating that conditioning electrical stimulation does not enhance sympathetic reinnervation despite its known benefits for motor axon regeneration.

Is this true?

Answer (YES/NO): YES